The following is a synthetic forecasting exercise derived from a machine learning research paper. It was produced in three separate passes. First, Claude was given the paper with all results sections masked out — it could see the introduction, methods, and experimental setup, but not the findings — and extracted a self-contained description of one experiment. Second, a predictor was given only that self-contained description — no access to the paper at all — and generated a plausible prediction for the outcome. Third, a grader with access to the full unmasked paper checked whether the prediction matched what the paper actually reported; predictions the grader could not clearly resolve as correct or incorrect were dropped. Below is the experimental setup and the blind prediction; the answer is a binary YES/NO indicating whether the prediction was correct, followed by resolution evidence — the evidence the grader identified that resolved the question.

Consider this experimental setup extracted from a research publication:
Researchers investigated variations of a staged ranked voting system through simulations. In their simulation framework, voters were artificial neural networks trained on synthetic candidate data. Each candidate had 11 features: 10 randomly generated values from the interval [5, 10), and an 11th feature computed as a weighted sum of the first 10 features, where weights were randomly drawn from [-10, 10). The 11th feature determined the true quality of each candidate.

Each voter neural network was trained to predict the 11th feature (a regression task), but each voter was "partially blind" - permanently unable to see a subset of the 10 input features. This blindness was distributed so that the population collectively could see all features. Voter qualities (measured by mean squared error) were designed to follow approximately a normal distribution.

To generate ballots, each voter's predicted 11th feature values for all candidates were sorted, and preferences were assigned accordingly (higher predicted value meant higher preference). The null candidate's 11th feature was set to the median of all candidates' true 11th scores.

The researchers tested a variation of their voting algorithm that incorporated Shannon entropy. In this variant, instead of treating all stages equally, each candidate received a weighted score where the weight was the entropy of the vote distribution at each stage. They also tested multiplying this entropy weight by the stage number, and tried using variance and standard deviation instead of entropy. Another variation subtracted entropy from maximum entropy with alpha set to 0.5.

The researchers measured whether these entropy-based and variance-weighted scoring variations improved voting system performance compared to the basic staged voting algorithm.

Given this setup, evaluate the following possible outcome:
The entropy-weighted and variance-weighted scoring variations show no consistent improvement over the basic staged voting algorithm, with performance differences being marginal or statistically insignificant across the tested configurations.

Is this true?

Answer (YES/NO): YES